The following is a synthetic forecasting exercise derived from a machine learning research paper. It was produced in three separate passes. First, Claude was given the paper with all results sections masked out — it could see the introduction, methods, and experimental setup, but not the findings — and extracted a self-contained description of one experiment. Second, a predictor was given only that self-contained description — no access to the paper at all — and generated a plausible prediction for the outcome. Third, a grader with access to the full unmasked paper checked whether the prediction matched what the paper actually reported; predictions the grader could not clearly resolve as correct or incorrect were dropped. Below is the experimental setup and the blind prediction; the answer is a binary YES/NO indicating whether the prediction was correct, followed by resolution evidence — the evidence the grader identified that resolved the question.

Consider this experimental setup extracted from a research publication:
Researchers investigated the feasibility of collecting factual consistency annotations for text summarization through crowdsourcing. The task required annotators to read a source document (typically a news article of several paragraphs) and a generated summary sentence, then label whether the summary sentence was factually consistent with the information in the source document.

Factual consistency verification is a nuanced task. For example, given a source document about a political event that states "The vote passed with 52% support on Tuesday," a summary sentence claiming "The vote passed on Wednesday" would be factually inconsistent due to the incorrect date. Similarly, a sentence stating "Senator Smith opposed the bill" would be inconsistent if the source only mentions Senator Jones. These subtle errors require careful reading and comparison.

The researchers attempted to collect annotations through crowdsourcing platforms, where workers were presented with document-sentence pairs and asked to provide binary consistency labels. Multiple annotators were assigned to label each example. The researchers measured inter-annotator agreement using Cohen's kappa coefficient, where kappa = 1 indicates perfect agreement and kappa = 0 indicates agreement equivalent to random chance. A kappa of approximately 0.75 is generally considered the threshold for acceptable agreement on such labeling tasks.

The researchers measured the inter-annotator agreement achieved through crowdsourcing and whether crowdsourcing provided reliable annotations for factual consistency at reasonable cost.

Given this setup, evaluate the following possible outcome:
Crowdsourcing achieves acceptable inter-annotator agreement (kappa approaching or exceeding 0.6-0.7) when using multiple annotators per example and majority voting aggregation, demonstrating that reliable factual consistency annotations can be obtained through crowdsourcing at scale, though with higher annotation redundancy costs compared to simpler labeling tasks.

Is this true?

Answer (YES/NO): NO